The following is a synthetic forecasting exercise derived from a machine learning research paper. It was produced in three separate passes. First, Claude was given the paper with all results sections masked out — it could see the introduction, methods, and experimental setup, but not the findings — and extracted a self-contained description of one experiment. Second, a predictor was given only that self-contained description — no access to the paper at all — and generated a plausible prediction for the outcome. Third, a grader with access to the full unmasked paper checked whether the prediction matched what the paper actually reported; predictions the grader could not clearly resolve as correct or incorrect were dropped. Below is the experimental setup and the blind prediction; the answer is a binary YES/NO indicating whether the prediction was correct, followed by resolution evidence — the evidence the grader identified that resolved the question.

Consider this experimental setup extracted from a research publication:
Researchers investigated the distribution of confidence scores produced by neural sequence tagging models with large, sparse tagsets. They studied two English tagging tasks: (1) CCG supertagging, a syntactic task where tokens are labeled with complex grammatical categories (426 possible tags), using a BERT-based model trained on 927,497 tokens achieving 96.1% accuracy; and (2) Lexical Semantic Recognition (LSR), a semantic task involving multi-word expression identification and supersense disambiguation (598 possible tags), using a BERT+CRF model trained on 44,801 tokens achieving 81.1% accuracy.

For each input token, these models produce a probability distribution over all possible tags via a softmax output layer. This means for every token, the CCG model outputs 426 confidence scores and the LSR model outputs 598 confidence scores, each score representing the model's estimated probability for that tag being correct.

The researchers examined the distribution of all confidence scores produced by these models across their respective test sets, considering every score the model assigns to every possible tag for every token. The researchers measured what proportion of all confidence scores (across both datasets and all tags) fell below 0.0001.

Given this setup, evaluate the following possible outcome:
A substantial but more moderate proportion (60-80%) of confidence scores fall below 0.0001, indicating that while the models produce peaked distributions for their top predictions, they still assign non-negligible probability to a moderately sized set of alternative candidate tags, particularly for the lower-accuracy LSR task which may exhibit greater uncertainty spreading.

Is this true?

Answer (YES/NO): NO